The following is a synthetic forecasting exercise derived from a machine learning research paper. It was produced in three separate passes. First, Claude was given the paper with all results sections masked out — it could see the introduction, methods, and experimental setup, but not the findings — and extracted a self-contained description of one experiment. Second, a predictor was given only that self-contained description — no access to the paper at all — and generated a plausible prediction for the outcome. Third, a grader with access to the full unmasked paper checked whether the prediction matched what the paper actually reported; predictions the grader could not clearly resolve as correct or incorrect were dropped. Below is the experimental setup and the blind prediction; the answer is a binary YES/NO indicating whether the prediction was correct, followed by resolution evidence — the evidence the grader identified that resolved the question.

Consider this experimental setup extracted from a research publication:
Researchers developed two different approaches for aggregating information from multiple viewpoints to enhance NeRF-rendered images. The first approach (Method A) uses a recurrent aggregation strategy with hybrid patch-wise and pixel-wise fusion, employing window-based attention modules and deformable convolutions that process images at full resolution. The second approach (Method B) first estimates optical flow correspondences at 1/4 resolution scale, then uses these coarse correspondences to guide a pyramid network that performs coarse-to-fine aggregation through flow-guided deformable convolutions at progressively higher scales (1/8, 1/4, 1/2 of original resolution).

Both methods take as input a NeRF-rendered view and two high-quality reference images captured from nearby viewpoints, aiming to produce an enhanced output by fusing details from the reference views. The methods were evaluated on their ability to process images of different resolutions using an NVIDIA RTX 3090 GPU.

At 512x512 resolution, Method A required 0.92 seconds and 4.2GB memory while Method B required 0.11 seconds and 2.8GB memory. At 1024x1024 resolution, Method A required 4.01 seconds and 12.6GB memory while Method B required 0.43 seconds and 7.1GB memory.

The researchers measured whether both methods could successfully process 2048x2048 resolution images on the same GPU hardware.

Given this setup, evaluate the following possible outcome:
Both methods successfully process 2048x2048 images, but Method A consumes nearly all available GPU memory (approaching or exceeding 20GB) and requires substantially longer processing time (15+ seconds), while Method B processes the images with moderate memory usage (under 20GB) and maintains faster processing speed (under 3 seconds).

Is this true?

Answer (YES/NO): NO